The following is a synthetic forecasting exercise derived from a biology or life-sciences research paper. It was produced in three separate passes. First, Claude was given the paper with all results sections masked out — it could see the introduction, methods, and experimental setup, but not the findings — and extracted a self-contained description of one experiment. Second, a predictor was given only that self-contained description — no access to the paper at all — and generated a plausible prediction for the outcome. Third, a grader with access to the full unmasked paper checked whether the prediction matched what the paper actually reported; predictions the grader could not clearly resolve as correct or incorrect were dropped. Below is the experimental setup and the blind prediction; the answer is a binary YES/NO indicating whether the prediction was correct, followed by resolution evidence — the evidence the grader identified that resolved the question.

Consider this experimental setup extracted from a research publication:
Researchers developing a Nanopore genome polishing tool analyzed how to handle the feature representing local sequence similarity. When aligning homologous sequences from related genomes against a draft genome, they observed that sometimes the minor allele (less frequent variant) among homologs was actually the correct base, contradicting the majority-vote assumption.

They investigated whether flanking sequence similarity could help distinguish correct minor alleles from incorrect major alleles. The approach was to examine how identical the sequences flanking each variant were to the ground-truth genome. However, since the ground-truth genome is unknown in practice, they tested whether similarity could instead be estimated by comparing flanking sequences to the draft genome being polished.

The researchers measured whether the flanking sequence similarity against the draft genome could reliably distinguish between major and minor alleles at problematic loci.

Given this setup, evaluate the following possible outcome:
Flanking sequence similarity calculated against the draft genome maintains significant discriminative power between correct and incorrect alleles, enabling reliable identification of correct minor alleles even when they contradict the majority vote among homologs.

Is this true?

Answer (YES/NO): NO